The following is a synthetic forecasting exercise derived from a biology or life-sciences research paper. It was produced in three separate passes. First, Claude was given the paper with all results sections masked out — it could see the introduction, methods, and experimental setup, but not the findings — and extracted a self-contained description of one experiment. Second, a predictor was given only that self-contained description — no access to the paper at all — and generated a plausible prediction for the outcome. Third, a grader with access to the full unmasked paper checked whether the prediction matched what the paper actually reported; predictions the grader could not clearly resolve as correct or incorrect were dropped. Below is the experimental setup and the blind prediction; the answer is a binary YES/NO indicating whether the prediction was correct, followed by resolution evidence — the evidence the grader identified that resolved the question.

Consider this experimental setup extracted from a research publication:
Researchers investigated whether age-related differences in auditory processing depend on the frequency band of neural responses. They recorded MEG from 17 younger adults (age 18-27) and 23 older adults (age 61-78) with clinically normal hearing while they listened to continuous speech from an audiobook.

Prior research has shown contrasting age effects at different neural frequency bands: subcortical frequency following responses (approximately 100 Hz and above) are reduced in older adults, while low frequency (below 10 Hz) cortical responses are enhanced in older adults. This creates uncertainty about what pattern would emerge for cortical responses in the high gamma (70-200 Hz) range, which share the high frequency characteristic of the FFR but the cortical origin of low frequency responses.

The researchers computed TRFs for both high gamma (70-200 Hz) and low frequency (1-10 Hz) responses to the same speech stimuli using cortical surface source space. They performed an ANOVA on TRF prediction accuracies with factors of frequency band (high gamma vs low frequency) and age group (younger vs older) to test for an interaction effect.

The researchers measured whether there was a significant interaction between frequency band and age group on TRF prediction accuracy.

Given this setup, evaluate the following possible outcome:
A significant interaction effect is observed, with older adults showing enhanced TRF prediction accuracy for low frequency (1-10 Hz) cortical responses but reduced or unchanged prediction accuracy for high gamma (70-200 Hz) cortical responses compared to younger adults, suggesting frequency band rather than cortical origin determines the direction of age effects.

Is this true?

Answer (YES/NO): YES